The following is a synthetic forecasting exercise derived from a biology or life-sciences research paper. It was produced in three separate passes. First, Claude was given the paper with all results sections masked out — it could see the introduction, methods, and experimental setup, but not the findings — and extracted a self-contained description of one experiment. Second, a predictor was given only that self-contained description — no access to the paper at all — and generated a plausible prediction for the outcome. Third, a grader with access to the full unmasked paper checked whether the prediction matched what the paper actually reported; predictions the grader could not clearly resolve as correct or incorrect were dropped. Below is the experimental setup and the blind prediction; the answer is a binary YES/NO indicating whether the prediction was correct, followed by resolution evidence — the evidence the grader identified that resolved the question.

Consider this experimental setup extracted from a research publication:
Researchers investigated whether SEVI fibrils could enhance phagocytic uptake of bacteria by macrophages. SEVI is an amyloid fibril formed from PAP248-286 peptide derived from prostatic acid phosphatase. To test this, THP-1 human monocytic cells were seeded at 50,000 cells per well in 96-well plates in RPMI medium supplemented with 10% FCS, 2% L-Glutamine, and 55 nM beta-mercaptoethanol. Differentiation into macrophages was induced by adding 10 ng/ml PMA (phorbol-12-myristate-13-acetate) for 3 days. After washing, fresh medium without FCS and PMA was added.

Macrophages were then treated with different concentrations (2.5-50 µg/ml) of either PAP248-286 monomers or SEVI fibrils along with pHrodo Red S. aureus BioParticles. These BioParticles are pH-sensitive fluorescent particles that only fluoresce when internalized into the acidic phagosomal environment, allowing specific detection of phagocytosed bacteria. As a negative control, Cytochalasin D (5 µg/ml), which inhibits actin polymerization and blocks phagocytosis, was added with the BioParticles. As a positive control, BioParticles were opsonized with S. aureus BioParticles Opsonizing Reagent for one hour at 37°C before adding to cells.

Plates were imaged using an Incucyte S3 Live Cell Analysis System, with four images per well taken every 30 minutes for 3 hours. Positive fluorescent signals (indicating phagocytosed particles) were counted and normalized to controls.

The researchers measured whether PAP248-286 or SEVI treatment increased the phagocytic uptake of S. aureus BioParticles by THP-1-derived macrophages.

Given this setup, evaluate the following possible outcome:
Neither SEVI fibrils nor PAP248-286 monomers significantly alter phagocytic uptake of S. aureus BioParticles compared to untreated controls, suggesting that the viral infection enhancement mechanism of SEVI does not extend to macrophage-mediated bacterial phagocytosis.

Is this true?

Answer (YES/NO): NO